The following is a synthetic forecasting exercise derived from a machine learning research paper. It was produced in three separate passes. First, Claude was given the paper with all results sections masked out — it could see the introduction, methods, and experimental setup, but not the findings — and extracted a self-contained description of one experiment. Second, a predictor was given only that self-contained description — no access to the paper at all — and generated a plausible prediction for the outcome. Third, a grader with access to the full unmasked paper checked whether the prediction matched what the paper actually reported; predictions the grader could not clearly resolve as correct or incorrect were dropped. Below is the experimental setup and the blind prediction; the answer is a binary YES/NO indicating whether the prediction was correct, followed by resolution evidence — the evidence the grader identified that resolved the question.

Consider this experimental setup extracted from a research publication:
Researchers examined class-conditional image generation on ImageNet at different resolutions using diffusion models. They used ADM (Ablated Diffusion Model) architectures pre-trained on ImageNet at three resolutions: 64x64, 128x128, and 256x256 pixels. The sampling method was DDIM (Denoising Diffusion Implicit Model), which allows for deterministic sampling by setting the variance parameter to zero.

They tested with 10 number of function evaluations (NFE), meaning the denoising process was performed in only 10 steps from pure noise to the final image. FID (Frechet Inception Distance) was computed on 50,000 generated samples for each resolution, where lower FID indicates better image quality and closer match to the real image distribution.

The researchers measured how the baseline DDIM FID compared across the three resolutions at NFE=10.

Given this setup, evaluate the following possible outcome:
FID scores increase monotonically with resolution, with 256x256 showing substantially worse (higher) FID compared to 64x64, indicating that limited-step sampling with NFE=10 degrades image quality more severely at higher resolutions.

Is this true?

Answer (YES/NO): NO